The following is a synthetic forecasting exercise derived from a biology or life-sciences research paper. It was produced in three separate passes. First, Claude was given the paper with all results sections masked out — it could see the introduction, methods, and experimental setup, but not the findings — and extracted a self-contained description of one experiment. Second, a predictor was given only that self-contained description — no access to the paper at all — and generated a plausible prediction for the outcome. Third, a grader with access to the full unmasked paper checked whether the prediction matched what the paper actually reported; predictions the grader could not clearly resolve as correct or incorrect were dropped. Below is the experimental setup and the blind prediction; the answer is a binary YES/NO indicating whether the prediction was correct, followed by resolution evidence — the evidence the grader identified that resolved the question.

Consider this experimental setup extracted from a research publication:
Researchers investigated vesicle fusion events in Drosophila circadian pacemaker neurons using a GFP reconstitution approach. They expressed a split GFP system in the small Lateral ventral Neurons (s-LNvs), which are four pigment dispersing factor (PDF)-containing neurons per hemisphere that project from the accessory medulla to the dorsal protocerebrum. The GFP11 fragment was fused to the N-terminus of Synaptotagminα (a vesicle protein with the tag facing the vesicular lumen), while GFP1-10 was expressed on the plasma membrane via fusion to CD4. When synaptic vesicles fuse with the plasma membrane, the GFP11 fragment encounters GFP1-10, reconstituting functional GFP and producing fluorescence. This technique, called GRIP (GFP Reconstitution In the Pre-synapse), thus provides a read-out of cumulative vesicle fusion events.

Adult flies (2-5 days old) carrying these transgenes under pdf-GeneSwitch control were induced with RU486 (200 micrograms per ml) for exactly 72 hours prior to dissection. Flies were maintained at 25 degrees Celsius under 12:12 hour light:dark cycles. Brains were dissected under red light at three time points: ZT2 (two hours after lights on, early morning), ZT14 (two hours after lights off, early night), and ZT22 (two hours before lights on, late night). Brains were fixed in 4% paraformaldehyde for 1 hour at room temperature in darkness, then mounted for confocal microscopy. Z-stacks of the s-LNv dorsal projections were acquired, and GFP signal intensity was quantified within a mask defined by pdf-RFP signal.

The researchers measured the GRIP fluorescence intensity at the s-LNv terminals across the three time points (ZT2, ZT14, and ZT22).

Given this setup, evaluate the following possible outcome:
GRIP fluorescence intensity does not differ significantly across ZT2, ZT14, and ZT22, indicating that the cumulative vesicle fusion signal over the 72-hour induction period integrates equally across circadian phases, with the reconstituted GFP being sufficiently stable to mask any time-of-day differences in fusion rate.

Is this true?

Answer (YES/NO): NO